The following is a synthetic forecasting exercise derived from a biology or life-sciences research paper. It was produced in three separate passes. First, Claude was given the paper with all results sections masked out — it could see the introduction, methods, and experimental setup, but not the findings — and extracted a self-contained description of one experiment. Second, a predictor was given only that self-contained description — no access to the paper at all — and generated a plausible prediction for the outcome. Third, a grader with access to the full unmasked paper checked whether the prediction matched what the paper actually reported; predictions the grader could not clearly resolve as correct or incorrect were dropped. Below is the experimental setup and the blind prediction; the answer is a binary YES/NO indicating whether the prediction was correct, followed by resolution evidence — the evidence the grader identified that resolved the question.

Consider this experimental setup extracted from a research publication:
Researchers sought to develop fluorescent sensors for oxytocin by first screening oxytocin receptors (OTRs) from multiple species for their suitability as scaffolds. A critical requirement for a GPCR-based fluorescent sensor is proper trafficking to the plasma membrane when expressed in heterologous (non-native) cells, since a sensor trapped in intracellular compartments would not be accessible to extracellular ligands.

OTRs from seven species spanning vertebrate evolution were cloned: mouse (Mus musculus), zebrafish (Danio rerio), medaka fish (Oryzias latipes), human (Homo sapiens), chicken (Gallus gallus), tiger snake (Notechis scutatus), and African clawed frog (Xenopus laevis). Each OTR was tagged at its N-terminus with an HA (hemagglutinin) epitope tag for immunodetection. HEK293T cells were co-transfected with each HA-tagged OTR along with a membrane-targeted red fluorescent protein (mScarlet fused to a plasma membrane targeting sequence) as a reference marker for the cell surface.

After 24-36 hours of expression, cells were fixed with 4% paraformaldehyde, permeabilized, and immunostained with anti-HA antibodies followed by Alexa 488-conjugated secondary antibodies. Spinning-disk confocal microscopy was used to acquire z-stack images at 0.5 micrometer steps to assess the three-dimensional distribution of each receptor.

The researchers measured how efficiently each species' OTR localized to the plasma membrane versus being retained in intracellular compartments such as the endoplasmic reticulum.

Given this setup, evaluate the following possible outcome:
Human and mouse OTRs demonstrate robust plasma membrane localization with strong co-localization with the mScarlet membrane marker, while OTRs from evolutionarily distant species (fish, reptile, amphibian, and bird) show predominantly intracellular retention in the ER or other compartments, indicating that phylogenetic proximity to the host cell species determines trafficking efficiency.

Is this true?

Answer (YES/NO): NO